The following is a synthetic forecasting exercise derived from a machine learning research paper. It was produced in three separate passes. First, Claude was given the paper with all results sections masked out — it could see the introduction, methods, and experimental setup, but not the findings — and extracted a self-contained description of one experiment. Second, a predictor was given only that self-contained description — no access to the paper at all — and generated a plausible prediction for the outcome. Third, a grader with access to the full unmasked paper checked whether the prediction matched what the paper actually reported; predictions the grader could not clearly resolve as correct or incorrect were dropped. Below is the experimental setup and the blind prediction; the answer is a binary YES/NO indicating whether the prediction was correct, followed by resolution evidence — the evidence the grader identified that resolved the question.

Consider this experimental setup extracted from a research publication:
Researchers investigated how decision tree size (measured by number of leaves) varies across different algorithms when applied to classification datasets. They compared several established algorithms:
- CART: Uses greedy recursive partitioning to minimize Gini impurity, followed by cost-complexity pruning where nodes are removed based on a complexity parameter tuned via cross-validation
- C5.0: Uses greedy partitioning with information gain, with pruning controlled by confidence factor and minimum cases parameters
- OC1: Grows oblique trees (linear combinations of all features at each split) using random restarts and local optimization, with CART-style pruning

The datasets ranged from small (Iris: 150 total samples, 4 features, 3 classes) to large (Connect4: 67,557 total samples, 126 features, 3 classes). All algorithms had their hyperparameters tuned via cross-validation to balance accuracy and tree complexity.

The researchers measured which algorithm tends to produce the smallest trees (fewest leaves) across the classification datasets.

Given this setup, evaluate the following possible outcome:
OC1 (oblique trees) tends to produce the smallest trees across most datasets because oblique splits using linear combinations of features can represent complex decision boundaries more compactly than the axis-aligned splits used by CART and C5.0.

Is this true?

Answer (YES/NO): YES